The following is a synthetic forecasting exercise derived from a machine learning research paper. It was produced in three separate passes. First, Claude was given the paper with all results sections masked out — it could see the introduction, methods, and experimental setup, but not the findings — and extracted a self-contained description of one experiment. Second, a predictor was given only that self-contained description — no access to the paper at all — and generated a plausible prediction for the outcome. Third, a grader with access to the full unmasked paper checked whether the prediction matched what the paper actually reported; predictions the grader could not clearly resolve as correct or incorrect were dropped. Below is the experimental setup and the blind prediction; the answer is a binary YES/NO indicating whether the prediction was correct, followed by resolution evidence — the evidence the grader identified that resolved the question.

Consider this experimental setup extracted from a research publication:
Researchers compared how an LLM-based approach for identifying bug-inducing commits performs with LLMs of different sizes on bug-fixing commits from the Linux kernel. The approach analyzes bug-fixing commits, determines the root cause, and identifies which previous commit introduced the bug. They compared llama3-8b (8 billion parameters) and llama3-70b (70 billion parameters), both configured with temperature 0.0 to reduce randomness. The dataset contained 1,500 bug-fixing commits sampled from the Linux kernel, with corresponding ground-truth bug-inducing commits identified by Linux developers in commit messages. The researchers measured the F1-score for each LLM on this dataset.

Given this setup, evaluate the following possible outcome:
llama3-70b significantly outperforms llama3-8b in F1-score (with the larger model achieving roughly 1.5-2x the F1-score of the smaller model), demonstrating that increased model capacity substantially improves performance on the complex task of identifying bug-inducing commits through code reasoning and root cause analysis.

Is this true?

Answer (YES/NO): NO